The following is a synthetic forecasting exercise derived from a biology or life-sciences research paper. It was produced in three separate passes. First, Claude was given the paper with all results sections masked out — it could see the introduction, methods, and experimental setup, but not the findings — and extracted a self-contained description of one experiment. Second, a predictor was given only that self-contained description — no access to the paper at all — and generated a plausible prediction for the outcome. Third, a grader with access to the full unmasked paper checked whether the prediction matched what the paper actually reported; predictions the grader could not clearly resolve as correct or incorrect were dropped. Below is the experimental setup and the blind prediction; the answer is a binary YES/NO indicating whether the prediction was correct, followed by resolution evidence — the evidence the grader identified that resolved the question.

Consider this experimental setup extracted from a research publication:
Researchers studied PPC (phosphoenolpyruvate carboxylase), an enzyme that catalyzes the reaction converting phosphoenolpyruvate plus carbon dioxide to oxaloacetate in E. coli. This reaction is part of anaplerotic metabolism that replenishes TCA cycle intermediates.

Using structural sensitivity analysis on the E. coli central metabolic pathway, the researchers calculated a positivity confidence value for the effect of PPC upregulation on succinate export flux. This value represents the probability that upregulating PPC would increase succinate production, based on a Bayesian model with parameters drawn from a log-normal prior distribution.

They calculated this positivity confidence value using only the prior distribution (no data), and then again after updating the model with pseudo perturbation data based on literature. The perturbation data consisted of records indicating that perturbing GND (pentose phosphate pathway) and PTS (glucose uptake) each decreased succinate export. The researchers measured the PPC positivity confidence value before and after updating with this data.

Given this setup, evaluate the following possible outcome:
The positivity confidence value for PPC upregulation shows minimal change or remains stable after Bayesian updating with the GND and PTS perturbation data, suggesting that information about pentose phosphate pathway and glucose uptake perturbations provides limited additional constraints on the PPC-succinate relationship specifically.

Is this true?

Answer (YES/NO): NO